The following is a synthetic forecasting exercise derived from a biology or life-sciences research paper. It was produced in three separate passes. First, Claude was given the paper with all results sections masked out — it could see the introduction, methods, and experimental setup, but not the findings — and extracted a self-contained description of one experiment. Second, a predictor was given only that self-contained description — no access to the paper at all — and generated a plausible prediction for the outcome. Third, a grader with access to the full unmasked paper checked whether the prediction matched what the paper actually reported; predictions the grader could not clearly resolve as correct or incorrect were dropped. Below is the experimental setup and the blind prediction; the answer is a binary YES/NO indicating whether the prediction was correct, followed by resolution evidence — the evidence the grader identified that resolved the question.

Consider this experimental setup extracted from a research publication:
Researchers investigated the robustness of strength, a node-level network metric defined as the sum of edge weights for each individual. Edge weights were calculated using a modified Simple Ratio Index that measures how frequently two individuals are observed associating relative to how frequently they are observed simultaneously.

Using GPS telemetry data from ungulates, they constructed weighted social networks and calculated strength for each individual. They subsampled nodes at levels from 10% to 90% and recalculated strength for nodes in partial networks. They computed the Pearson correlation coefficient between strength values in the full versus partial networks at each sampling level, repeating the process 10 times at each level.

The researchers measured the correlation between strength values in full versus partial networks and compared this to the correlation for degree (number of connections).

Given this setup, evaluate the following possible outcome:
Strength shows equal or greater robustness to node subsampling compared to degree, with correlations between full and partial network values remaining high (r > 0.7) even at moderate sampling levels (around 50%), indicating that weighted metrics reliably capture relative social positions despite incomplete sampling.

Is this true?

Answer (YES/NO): NO